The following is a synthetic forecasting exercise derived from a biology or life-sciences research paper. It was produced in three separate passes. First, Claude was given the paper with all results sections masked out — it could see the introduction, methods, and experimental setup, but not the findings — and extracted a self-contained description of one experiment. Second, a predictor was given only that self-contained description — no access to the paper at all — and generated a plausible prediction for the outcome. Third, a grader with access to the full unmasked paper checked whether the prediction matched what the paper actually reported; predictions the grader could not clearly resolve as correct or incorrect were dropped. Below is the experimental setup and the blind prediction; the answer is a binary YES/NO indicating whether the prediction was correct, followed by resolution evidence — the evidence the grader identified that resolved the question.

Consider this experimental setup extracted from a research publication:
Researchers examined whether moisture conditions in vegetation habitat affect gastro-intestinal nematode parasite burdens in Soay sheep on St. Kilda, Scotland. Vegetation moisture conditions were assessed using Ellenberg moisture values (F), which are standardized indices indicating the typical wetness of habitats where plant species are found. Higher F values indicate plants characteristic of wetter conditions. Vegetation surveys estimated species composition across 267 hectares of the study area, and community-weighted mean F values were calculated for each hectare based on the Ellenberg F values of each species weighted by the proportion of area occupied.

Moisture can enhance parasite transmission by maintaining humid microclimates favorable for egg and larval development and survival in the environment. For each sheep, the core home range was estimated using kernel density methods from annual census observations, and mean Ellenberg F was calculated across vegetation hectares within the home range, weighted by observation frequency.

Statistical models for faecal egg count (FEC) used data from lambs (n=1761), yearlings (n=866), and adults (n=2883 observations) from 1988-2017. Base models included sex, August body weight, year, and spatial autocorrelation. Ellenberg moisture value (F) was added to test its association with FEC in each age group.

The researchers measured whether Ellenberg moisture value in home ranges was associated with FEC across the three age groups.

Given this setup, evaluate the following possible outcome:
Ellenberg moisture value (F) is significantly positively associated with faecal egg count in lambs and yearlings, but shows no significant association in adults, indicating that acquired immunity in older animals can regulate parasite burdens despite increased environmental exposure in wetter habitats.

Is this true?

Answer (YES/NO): NO